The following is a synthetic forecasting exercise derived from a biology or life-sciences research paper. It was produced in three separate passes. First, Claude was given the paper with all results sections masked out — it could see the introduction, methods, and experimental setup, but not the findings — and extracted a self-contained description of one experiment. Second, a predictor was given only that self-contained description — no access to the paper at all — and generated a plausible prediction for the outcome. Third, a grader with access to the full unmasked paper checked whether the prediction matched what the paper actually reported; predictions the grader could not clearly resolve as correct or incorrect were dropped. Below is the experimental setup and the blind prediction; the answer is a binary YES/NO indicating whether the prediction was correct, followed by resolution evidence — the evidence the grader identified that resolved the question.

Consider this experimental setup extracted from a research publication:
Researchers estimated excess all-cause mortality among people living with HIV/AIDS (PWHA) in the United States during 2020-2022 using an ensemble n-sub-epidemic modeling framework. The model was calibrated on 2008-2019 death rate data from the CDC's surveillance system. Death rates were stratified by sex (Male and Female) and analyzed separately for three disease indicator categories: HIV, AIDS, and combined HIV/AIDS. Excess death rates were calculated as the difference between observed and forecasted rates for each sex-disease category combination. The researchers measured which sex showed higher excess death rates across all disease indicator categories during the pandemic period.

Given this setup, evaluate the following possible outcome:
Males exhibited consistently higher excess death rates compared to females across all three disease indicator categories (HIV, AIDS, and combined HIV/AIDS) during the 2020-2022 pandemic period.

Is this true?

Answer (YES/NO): YES